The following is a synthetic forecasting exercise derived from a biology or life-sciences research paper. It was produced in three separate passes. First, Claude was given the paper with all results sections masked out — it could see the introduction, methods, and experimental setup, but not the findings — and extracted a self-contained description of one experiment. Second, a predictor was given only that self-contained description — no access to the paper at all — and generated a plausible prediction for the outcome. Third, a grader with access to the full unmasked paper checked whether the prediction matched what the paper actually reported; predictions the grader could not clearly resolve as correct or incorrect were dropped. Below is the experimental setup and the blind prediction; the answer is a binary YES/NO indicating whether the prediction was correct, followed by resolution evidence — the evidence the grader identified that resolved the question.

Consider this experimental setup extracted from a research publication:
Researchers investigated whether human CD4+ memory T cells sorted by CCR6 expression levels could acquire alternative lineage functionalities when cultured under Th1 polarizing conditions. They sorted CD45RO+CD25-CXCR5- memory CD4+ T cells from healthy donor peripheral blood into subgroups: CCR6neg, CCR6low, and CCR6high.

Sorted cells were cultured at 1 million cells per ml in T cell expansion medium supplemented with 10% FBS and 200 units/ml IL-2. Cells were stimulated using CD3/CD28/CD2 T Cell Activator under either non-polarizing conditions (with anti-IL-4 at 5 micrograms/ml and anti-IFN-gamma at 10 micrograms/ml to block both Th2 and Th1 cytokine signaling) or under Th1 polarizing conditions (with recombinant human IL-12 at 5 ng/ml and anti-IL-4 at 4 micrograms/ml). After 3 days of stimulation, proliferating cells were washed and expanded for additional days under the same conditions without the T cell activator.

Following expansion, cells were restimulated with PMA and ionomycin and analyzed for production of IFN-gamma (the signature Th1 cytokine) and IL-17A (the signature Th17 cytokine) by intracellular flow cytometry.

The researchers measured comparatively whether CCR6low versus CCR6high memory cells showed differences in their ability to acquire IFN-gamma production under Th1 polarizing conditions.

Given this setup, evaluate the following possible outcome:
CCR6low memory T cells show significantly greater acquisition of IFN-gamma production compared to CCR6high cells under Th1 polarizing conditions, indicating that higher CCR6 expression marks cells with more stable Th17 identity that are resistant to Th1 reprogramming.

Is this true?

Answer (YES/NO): NO